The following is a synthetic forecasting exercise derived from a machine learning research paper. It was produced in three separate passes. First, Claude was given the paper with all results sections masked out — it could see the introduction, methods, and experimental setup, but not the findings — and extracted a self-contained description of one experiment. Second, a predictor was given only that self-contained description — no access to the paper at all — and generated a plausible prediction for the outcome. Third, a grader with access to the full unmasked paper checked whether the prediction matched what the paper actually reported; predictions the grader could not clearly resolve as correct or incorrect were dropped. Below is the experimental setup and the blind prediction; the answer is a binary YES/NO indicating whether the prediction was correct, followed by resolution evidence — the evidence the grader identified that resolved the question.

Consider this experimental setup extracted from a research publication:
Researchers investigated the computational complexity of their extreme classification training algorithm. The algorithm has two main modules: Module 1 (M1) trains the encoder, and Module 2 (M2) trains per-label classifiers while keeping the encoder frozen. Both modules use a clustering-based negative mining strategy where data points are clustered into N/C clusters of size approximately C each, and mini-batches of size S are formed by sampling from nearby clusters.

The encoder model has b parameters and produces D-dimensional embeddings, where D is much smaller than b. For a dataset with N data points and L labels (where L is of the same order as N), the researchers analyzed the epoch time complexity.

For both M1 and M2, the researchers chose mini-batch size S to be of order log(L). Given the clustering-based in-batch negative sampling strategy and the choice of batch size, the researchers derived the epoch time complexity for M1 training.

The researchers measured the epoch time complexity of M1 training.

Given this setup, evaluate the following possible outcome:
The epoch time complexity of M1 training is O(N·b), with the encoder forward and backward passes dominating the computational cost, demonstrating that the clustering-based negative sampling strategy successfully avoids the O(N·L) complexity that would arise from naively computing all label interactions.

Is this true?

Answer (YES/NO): NO